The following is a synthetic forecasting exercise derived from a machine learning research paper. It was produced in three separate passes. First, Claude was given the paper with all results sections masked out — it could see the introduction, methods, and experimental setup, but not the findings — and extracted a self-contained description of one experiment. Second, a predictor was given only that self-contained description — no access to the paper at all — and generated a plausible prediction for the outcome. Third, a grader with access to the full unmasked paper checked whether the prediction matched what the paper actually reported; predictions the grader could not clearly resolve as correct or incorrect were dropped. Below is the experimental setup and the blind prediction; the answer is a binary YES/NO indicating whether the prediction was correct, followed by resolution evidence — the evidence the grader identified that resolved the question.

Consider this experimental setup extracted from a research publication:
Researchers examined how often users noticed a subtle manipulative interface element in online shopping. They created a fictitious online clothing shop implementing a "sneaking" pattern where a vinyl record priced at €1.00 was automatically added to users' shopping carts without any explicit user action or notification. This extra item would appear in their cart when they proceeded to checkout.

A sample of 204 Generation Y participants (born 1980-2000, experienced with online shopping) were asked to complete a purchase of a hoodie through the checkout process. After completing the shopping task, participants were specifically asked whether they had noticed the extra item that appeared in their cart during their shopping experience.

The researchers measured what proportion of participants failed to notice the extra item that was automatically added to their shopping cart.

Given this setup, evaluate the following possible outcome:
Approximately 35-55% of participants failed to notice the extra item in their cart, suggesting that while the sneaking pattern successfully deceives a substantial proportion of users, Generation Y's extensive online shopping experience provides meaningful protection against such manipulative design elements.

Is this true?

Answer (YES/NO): NO